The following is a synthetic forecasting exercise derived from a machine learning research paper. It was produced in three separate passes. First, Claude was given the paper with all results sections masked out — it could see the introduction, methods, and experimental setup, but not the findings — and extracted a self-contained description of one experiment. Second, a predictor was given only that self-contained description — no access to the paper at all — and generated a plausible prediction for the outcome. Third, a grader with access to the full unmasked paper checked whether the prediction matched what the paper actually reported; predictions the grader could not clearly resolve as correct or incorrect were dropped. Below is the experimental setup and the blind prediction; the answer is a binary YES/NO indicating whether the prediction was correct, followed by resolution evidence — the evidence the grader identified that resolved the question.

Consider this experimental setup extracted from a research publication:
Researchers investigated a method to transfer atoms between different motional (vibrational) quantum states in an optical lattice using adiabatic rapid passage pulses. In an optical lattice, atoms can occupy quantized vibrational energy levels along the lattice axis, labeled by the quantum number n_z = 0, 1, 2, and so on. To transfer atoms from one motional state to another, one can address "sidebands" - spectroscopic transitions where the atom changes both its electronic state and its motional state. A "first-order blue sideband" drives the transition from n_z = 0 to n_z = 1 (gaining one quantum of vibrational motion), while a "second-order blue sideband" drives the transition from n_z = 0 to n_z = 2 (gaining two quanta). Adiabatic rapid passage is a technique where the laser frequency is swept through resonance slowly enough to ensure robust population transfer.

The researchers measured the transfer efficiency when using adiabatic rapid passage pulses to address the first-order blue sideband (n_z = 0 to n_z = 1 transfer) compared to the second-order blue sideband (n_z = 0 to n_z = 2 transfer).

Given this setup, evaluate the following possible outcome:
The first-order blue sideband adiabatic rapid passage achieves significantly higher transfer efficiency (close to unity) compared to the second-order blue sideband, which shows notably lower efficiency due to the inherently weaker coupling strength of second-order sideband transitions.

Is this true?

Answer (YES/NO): NO